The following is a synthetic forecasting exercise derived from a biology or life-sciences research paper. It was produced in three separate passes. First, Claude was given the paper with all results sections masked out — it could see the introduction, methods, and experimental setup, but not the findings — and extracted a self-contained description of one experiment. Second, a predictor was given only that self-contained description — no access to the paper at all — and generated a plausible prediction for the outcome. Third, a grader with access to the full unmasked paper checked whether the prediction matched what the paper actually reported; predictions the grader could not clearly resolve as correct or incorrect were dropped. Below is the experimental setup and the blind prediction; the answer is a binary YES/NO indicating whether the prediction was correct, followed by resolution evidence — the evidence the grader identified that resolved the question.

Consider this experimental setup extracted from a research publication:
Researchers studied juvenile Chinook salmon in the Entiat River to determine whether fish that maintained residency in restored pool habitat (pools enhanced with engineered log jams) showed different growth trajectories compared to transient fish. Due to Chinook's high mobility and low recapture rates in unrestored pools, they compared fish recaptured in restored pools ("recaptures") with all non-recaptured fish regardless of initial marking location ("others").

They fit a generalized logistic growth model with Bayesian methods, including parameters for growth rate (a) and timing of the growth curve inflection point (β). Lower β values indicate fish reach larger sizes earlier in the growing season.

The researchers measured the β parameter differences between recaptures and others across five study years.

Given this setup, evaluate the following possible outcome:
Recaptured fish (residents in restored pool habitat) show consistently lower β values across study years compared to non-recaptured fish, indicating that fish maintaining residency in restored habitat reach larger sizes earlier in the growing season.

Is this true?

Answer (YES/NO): YES